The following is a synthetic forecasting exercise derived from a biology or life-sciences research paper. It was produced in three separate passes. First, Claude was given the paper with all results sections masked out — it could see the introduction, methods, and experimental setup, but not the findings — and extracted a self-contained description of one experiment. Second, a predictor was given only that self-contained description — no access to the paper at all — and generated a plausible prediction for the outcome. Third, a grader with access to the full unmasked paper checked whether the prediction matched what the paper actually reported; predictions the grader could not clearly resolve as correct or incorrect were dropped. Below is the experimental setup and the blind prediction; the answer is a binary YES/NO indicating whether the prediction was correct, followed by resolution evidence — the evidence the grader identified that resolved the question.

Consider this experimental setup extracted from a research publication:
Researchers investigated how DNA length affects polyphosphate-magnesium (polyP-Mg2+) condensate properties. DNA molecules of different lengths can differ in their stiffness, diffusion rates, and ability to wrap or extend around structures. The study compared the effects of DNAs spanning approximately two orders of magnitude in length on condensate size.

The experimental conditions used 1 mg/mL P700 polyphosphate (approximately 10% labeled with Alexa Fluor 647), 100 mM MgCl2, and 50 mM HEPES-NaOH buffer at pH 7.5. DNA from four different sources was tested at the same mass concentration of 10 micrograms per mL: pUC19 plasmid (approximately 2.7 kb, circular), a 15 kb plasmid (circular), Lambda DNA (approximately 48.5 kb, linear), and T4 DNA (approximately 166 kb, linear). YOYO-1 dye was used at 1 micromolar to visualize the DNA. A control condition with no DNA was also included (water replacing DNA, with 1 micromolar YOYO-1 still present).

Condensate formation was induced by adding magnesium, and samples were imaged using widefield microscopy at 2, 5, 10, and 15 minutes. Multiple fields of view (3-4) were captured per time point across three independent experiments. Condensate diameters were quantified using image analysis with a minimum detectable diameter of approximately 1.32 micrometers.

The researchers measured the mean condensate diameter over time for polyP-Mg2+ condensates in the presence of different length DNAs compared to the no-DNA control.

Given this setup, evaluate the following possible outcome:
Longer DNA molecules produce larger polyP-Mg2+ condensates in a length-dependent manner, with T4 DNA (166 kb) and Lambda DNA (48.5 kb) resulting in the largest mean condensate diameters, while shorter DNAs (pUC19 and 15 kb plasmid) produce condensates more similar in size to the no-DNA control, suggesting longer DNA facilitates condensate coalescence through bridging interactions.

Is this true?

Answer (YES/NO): NO